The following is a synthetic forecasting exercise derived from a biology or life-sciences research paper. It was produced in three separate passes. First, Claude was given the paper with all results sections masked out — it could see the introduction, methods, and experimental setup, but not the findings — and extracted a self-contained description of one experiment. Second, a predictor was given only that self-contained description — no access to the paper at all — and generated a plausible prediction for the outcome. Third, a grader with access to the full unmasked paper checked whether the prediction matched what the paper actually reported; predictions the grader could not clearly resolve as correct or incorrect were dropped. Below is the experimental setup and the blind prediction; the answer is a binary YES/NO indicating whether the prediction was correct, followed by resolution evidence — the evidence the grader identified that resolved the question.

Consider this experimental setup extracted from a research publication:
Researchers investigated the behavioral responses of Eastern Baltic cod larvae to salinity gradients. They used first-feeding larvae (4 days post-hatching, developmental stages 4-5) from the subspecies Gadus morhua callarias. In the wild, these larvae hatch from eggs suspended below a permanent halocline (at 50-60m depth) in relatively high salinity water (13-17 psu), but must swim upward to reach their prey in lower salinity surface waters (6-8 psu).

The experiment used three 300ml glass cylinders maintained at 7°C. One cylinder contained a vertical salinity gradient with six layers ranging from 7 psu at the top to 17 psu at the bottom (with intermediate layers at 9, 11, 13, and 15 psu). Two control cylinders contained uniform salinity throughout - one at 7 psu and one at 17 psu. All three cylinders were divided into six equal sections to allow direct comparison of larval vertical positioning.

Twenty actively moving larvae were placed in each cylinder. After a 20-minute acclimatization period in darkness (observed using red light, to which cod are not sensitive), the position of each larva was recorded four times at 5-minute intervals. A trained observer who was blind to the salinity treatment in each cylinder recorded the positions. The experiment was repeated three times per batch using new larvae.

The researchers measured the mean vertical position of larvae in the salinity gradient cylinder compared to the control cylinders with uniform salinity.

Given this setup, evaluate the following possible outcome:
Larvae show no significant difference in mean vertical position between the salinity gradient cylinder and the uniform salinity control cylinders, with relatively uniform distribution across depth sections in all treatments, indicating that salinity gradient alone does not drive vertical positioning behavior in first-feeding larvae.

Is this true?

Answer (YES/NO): NO